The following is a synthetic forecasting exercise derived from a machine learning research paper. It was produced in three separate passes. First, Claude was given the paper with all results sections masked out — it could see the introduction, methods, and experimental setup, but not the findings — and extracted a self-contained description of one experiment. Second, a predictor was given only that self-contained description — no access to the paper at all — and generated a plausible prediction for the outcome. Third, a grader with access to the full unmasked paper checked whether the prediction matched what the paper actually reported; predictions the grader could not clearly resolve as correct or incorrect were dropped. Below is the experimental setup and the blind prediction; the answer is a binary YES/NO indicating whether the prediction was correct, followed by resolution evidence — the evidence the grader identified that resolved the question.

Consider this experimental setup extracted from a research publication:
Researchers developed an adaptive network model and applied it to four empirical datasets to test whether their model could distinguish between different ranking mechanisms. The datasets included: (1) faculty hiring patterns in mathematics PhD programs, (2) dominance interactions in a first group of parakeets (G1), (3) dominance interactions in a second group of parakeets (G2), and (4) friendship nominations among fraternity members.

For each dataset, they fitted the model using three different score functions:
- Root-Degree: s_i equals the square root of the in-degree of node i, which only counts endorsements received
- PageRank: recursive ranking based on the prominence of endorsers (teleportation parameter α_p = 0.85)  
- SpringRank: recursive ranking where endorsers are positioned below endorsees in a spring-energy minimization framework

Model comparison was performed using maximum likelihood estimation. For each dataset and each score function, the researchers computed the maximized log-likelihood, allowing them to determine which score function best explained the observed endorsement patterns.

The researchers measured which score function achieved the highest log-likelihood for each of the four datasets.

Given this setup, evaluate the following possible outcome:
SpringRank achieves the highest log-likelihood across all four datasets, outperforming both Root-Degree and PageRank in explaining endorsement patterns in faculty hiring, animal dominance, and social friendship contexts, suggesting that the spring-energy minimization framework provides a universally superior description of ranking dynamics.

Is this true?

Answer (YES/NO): NO